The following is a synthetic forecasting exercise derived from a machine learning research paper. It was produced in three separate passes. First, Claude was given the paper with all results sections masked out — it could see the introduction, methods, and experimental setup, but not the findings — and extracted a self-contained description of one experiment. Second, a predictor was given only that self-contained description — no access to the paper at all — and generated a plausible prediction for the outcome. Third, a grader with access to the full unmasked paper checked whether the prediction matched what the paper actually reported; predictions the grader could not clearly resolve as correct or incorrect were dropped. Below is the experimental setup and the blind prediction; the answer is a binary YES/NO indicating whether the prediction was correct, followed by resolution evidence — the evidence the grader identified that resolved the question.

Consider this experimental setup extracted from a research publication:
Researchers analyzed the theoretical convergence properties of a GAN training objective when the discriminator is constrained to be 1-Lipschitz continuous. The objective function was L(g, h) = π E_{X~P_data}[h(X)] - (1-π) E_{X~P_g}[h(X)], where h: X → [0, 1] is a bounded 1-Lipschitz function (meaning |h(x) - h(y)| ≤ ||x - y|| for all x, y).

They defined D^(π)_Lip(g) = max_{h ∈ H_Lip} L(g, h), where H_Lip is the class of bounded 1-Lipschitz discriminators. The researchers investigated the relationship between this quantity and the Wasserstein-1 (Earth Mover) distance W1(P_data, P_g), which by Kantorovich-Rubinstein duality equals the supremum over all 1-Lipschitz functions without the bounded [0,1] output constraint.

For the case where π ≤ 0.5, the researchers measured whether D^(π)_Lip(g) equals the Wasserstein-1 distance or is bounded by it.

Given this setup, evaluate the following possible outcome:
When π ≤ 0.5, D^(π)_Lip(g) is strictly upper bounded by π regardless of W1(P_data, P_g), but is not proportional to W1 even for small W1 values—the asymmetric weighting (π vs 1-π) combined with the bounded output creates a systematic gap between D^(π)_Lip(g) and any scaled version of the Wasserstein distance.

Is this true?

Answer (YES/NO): NO